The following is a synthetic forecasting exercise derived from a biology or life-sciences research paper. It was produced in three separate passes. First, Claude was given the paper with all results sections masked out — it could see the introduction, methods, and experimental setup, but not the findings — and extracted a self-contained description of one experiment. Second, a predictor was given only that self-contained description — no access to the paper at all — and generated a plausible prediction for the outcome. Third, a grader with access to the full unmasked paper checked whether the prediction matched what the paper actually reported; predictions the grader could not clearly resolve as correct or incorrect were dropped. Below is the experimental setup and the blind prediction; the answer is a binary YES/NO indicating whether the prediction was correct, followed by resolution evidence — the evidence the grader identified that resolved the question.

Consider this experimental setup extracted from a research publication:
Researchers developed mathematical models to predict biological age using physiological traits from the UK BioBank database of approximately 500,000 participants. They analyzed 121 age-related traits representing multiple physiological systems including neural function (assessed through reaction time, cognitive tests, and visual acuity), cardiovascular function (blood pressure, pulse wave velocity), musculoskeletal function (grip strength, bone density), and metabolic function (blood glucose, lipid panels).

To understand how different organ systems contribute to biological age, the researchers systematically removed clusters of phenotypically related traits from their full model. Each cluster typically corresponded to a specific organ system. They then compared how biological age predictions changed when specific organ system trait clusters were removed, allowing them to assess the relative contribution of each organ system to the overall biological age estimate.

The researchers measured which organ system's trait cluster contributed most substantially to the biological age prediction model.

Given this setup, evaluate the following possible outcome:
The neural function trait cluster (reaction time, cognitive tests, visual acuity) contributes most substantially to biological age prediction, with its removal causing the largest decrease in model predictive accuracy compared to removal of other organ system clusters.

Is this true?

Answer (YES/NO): NO